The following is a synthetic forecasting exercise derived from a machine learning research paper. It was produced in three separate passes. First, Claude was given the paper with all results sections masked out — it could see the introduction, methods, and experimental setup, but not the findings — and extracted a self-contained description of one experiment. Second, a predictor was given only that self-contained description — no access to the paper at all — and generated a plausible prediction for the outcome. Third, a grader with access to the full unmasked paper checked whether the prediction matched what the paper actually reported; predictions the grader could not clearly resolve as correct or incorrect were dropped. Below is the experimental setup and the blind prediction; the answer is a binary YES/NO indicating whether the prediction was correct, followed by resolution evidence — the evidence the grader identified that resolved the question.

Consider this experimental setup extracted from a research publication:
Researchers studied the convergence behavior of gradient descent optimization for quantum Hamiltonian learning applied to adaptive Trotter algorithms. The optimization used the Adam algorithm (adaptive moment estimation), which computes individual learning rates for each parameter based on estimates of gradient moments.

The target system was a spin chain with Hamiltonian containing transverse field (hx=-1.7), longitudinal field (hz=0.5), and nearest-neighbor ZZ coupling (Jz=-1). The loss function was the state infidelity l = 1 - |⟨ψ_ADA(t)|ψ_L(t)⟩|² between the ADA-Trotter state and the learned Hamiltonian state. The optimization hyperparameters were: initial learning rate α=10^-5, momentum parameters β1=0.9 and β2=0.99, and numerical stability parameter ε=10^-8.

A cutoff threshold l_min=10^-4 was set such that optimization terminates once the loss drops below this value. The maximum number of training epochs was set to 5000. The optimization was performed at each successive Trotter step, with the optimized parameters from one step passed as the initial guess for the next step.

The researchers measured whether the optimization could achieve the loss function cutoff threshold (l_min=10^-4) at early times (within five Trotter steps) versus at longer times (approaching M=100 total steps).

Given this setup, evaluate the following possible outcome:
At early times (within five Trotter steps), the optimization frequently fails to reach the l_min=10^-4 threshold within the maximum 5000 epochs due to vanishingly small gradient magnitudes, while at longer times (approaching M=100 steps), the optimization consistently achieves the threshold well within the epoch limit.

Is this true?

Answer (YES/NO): NO